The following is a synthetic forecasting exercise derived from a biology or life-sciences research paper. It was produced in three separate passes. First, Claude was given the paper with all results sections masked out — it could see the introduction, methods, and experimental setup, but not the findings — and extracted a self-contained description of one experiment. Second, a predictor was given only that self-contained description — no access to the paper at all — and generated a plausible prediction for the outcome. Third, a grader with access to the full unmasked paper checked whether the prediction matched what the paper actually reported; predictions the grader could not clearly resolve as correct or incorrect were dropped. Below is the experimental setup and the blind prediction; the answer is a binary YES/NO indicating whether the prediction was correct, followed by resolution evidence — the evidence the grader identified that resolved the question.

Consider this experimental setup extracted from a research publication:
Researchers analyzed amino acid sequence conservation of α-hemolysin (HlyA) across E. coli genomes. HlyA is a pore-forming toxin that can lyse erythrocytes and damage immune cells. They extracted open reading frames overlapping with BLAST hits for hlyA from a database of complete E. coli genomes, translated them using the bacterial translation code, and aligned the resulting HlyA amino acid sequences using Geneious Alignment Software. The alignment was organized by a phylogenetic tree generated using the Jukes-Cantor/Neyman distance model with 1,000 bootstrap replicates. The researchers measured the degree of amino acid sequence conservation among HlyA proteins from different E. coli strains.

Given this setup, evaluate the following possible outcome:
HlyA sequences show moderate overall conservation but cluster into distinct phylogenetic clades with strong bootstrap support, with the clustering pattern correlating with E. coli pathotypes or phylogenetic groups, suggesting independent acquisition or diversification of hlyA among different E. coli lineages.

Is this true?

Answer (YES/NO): NO